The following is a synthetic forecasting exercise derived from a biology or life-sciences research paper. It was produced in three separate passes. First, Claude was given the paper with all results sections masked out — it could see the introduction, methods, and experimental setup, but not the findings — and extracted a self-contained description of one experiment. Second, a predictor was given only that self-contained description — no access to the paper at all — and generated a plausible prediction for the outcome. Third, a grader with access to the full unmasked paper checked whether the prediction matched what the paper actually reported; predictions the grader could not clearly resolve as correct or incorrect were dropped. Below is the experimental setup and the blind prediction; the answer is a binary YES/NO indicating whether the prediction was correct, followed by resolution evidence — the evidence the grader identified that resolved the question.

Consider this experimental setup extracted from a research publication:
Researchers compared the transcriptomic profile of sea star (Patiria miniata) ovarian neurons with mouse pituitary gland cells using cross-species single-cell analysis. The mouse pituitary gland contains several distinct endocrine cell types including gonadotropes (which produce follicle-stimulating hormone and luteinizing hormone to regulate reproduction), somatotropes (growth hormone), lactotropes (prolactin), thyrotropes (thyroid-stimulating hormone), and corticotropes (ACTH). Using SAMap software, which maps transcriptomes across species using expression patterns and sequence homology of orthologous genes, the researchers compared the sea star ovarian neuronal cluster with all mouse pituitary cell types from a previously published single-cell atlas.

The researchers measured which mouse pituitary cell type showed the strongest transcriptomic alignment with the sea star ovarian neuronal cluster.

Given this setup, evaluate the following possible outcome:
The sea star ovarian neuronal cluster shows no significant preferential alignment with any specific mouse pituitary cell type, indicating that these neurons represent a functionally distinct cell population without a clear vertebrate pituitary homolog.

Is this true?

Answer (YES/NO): NO